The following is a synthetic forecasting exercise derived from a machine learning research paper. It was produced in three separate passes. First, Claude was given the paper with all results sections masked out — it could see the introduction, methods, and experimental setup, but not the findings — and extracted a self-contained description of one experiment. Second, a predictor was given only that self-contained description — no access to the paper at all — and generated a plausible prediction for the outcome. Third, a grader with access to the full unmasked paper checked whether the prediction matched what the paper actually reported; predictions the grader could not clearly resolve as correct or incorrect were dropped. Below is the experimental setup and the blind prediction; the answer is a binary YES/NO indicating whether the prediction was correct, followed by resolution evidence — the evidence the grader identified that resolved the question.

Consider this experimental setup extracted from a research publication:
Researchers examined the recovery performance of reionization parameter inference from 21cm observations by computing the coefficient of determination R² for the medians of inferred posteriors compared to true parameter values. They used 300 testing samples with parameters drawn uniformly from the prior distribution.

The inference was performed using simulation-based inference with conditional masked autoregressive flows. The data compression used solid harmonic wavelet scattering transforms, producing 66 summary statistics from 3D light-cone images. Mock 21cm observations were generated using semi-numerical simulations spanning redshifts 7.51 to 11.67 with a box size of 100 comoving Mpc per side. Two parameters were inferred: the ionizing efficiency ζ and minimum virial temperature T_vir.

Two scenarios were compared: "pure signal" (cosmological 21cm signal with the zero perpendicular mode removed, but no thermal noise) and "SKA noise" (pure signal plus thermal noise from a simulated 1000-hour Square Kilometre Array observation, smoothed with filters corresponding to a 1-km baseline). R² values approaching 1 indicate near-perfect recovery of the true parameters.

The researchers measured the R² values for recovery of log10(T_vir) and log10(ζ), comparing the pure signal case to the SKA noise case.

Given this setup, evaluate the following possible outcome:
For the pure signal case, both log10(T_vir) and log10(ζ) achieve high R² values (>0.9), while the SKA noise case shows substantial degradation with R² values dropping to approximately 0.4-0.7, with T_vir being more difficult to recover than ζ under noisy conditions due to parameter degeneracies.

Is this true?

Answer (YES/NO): NO